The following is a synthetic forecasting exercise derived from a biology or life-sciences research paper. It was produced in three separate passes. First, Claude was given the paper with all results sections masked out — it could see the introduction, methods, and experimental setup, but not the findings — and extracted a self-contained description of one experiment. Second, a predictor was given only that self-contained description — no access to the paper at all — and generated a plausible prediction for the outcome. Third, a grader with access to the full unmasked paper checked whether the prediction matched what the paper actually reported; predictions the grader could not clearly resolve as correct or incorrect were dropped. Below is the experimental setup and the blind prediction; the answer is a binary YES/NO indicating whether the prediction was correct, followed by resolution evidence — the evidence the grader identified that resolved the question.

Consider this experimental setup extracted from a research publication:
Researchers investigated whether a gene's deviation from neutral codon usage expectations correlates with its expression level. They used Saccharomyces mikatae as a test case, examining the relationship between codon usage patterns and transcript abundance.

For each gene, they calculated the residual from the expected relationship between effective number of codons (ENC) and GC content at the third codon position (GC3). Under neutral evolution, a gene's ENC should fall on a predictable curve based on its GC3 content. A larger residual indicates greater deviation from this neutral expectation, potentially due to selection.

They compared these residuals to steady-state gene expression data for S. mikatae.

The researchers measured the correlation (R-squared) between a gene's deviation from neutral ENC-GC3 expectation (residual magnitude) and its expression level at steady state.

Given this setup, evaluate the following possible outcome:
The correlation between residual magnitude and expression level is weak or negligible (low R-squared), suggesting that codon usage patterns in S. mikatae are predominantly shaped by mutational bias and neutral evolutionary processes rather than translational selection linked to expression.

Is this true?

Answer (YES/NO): NO